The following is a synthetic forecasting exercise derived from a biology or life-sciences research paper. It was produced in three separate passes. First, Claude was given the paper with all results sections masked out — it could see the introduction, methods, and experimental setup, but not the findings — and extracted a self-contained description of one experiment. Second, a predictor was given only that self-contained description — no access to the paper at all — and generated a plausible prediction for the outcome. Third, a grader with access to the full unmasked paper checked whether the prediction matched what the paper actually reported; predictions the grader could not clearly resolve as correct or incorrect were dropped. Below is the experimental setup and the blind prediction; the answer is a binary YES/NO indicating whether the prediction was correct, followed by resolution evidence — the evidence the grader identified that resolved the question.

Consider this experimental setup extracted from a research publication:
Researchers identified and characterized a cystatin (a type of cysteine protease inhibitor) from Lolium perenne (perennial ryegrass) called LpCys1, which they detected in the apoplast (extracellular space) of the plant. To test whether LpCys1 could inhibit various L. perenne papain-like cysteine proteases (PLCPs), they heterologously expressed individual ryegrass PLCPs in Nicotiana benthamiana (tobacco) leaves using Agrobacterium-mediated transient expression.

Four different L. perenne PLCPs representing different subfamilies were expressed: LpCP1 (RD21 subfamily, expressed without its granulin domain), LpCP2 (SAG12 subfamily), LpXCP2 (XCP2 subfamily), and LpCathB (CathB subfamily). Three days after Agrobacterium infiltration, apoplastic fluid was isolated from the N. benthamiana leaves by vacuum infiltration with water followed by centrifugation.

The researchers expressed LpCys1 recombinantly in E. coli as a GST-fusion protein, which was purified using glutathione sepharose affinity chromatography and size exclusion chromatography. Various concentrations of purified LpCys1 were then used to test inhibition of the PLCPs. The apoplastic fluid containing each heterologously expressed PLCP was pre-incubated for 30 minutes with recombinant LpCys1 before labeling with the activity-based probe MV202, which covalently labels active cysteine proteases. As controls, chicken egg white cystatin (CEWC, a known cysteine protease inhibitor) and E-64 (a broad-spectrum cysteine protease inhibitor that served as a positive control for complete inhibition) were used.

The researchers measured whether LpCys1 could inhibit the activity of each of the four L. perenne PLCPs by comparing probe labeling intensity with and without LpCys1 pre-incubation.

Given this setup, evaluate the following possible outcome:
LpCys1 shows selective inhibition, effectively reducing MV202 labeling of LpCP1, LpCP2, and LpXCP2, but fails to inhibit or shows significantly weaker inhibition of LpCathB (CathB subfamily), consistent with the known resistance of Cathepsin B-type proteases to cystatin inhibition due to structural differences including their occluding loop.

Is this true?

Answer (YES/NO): NO